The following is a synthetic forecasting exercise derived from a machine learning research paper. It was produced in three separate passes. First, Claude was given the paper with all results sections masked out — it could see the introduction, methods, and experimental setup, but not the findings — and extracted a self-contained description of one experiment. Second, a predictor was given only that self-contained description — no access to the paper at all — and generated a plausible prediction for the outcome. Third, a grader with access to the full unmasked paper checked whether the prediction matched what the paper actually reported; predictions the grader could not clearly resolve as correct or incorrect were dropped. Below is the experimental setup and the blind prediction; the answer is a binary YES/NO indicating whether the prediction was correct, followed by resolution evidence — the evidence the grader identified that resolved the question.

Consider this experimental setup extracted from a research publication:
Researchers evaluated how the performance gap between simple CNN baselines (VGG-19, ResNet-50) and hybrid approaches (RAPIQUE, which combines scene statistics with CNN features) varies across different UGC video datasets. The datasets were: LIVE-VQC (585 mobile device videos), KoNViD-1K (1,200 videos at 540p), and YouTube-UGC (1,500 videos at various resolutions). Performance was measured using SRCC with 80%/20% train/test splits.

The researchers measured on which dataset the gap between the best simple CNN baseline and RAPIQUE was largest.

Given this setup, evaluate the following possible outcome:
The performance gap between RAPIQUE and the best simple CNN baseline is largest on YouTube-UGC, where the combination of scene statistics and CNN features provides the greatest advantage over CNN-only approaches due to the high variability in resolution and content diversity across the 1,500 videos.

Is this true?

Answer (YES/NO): NO